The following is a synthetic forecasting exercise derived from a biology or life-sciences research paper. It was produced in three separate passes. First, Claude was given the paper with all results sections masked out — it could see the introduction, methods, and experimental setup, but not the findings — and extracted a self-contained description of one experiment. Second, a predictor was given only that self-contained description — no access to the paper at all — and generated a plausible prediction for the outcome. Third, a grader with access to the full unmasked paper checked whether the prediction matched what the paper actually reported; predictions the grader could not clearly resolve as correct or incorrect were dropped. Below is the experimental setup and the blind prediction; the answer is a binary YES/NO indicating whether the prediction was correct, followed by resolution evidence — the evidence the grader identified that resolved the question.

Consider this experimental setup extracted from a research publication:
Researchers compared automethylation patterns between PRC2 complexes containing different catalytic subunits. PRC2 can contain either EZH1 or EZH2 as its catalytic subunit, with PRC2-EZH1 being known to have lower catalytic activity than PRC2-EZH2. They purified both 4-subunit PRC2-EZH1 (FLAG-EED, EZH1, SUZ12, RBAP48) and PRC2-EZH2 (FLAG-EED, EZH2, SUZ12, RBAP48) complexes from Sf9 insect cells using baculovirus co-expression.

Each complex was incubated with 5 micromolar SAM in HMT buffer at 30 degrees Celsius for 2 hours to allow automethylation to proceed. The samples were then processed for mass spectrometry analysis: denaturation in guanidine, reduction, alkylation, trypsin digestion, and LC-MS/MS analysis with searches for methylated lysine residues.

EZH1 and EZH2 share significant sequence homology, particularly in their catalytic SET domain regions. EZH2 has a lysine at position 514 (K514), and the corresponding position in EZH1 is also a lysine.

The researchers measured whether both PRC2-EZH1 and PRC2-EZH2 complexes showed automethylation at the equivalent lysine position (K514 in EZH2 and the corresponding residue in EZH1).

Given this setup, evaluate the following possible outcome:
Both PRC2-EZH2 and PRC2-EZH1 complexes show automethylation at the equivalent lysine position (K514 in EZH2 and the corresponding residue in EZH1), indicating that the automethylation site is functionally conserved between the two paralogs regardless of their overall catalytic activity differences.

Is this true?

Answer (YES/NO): YES